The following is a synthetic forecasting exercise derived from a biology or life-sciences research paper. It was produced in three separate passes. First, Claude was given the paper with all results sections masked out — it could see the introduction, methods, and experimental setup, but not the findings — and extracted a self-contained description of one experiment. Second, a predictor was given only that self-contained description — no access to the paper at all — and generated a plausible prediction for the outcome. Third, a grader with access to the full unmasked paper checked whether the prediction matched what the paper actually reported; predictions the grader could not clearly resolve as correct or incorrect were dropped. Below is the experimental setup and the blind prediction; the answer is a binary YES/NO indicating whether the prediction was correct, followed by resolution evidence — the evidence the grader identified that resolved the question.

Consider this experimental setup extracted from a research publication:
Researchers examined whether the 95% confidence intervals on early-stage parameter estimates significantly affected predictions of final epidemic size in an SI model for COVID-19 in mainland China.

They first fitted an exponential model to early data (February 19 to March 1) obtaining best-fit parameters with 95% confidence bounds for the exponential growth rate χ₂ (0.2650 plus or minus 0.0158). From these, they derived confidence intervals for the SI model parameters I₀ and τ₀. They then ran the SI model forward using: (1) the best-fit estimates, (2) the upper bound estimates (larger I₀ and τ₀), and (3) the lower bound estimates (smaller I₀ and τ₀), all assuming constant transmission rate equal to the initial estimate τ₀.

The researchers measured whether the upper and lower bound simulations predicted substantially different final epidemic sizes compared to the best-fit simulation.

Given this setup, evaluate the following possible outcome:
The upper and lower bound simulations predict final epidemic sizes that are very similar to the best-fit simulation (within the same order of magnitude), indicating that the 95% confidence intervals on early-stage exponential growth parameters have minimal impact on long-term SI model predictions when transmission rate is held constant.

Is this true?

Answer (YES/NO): YES